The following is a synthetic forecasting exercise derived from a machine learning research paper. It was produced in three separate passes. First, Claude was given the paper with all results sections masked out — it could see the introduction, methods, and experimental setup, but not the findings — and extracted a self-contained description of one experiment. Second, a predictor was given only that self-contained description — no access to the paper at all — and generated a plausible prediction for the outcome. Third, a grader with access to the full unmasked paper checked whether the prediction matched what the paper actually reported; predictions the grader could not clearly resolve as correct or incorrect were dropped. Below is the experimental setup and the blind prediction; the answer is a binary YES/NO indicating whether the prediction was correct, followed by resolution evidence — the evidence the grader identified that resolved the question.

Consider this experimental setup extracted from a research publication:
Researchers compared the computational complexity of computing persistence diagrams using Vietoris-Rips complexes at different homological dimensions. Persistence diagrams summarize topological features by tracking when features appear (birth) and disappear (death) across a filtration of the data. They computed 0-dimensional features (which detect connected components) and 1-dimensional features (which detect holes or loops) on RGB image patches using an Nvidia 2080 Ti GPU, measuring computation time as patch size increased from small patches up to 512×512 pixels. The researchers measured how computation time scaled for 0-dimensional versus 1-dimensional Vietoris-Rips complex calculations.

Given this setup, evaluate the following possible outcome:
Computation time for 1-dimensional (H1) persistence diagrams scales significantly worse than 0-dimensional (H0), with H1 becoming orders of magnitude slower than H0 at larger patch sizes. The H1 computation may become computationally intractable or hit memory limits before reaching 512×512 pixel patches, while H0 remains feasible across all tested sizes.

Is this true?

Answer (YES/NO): NO